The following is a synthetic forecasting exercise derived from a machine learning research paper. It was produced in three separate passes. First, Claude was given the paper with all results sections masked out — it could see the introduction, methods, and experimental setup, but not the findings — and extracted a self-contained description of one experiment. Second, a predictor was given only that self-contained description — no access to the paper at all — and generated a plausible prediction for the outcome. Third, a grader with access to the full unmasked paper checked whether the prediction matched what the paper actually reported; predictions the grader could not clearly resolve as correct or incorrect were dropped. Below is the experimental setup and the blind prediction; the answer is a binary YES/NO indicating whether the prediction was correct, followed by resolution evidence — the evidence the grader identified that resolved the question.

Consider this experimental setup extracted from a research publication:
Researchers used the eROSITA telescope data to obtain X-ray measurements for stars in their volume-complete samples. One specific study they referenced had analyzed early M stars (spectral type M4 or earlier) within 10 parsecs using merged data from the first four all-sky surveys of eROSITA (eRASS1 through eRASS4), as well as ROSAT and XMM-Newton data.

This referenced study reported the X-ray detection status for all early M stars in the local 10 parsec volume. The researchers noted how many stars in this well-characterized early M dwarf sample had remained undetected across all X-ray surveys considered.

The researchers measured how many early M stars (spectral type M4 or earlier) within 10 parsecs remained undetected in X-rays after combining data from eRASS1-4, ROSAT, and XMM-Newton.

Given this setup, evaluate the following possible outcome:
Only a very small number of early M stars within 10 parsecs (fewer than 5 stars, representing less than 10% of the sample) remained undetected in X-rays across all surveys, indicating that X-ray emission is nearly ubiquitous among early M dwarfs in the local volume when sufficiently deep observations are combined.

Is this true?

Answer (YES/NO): YES